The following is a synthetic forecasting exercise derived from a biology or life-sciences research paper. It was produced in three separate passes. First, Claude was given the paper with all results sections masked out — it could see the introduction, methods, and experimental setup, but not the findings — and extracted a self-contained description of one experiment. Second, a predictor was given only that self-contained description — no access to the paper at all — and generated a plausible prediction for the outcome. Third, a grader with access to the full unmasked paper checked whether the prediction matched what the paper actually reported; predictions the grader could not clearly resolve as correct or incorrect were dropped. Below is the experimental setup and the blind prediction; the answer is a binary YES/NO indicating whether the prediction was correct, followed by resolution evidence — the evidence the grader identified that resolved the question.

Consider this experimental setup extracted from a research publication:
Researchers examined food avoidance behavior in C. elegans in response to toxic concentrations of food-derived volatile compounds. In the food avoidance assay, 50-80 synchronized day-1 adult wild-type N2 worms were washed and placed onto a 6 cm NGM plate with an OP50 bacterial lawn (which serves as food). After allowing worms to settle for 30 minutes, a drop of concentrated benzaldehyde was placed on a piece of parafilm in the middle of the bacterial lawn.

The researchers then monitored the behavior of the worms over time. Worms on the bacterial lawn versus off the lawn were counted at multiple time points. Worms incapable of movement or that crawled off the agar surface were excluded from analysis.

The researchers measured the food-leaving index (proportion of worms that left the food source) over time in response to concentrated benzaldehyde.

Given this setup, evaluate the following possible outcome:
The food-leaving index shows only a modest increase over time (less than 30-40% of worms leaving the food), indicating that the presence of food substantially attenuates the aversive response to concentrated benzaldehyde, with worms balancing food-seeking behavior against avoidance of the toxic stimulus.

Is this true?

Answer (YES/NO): NO